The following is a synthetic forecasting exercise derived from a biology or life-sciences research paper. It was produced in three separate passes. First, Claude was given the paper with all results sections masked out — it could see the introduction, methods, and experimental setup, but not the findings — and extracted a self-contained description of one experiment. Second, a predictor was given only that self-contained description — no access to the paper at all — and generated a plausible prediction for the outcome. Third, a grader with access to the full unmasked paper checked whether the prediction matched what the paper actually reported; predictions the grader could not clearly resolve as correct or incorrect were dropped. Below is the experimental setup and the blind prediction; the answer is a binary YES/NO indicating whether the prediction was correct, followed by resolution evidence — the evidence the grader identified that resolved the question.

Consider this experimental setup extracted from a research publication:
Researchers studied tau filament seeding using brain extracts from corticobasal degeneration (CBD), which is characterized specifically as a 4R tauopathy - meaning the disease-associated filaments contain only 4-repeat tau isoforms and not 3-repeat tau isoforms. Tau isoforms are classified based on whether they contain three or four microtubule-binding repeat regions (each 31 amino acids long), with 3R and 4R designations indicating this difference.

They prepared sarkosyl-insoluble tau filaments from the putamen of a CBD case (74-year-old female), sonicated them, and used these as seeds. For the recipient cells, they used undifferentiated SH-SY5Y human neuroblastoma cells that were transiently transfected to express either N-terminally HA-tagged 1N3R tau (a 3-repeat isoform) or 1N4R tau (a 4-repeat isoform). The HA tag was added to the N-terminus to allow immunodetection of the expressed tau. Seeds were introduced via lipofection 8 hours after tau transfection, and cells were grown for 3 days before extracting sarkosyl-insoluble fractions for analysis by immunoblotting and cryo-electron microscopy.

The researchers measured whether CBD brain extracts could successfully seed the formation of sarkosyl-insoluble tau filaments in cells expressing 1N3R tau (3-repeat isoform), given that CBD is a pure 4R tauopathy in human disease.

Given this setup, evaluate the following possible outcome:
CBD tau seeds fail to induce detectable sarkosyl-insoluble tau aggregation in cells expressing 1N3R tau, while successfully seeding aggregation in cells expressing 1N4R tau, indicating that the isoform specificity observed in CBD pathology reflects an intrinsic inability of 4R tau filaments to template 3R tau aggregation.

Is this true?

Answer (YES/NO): YES